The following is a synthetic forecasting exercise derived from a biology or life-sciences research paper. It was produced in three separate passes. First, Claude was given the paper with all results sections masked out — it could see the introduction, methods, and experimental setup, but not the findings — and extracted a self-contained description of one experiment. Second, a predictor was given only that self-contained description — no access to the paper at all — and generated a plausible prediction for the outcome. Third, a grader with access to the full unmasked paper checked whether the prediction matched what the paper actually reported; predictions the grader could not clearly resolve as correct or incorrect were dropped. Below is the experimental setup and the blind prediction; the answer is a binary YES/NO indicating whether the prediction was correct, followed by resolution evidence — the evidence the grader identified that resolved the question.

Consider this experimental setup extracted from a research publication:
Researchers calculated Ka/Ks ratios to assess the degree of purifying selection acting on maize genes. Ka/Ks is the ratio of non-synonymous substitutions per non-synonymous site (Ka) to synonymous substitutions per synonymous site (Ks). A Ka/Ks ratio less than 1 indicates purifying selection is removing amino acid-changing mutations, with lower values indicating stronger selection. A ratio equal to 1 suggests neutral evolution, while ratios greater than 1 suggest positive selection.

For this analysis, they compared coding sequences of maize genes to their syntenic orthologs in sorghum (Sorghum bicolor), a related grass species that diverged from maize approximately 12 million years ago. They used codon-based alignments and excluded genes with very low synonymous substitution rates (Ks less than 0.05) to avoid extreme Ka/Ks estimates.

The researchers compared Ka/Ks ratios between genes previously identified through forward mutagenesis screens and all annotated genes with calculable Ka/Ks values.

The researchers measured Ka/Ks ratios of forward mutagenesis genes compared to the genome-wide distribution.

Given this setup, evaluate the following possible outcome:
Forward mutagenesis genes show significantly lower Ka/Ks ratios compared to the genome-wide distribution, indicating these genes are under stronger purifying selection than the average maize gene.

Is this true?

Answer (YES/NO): YES